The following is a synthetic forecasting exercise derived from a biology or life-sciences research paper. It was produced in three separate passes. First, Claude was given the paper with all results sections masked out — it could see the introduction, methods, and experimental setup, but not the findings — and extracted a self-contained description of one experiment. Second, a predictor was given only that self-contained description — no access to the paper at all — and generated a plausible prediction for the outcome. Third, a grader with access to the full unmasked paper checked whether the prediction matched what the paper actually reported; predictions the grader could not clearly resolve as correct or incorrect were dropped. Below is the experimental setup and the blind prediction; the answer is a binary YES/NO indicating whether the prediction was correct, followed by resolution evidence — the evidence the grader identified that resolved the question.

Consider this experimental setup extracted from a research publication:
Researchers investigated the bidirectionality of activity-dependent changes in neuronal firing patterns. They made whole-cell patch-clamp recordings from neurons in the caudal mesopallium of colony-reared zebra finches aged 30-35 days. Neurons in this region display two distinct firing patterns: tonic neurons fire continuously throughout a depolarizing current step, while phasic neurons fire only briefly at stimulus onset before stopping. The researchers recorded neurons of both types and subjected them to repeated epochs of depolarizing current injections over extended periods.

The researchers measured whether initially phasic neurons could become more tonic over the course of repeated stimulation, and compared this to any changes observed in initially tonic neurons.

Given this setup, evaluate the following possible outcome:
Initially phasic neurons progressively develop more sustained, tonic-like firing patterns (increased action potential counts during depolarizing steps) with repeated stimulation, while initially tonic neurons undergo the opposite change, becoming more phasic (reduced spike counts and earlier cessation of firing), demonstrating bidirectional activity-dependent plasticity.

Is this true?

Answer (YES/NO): NO